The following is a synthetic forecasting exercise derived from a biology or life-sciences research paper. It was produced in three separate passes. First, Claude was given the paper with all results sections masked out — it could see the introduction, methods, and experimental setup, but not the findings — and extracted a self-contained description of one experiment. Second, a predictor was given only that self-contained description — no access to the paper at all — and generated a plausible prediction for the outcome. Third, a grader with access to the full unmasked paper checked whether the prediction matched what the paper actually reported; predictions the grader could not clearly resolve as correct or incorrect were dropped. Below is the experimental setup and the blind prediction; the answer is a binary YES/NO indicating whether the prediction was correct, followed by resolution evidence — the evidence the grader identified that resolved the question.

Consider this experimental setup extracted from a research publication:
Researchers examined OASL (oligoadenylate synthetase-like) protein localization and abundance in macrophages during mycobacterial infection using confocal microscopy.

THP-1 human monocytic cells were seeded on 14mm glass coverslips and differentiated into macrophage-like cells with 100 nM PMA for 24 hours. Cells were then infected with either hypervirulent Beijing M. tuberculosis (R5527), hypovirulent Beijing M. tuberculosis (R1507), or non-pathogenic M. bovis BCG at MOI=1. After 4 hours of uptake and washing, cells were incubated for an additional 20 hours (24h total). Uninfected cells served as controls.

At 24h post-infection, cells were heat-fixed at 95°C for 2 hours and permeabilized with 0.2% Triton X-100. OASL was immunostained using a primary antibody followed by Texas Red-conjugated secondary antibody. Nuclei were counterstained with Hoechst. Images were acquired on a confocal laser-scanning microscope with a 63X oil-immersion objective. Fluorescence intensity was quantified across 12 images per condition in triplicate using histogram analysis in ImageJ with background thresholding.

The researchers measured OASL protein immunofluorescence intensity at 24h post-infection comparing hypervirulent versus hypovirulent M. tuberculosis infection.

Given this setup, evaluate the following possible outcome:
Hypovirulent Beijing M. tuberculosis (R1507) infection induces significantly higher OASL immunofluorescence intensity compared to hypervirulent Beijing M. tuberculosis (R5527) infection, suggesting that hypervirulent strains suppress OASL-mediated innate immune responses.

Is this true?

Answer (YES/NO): NO